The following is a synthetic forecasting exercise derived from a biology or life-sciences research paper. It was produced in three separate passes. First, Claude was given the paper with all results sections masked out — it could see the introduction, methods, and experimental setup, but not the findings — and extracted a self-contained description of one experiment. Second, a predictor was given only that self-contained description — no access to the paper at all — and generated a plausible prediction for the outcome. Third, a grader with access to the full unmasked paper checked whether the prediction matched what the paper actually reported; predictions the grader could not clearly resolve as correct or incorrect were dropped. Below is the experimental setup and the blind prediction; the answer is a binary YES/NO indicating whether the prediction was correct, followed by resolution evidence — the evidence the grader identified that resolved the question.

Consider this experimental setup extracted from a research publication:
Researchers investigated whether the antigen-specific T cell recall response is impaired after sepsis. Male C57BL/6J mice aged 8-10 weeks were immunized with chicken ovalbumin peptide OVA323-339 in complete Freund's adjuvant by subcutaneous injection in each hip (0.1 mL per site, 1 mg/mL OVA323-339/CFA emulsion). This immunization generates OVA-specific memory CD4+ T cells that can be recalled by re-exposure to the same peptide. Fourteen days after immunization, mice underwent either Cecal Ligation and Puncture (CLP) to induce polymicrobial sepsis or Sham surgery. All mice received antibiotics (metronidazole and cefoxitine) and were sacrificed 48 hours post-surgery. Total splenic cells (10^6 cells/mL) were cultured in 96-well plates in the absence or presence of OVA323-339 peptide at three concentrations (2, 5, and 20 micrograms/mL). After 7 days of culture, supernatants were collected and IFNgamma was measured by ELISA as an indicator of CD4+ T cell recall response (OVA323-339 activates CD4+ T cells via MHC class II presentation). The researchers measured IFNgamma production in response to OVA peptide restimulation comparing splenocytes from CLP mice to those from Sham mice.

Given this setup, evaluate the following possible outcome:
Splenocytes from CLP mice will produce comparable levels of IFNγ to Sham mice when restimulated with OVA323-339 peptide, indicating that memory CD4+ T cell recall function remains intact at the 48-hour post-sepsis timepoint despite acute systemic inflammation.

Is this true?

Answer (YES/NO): NO